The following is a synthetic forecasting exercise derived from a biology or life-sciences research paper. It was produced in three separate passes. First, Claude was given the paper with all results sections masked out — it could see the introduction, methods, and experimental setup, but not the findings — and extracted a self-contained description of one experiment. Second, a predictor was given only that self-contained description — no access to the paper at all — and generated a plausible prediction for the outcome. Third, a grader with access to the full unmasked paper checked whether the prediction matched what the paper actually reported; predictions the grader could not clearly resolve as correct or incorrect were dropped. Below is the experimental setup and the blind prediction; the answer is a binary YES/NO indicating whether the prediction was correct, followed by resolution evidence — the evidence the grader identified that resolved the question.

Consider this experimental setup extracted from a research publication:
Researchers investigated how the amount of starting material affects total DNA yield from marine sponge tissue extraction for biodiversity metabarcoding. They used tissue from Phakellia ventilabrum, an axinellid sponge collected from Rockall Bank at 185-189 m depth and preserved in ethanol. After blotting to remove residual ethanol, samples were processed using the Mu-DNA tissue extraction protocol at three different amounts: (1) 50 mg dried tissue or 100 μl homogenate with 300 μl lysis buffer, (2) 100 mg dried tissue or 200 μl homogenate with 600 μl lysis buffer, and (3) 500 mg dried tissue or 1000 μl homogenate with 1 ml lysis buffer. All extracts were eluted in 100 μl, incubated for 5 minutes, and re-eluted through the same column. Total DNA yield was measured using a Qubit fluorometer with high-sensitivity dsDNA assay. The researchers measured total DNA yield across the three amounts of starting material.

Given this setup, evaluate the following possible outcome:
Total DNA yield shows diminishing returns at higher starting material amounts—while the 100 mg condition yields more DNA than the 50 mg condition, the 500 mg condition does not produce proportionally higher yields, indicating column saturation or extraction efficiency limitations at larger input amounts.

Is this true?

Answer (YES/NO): YES